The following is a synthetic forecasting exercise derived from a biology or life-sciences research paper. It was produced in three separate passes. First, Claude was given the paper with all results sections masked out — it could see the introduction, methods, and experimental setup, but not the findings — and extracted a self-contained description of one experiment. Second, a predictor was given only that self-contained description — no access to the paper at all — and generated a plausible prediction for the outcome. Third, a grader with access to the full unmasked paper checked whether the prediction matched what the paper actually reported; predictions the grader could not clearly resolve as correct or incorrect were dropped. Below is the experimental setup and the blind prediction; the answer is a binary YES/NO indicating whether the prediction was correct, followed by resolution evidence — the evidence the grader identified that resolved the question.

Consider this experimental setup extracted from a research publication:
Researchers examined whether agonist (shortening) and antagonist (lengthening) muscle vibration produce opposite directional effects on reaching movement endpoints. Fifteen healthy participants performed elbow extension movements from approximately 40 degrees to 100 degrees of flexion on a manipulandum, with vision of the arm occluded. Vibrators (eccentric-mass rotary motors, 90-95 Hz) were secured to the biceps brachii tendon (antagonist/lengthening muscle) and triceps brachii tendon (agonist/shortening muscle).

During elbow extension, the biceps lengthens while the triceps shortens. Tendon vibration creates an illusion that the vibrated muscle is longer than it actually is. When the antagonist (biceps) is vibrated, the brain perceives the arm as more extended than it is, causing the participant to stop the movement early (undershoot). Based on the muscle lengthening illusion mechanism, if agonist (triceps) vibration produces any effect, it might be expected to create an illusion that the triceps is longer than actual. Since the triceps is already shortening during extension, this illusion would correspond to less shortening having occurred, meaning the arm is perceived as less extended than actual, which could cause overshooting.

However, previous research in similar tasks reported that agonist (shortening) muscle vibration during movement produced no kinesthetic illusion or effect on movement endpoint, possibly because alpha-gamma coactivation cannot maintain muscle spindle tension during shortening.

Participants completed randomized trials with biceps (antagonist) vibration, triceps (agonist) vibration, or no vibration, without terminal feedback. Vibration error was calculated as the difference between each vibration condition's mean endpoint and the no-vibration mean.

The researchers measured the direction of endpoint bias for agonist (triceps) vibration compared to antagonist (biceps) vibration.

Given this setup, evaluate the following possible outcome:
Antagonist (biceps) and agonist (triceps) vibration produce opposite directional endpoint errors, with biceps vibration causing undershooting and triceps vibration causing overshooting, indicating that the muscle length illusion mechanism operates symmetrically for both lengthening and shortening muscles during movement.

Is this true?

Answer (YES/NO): YES